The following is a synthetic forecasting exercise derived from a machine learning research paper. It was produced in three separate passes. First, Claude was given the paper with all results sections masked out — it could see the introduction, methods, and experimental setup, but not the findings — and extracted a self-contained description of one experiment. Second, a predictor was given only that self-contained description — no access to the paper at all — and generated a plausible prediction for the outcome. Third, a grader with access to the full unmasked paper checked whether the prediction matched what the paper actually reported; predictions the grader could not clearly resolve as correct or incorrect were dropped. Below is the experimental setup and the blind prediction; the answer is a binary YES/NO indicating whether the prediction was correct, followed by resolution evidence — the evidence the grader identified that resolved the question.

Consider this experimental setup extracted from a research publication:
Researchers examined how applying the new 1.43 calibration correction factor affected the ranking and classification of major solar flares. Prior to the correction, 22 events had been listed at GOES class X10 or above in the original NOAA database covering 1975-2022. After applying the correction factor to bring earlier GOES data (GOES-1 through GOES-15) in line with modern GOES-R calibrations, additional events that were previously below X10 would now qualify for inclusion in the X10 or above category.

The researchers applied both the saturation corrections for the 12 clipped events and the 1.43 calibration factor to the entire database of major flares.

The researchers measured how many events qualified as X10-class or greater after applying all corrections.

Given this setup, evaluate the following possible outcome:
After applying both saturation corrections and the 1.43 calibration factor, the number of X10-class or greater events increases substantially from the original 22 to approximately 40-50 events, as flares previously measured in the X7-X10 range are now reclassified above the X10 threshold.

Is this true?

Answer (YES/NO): NO